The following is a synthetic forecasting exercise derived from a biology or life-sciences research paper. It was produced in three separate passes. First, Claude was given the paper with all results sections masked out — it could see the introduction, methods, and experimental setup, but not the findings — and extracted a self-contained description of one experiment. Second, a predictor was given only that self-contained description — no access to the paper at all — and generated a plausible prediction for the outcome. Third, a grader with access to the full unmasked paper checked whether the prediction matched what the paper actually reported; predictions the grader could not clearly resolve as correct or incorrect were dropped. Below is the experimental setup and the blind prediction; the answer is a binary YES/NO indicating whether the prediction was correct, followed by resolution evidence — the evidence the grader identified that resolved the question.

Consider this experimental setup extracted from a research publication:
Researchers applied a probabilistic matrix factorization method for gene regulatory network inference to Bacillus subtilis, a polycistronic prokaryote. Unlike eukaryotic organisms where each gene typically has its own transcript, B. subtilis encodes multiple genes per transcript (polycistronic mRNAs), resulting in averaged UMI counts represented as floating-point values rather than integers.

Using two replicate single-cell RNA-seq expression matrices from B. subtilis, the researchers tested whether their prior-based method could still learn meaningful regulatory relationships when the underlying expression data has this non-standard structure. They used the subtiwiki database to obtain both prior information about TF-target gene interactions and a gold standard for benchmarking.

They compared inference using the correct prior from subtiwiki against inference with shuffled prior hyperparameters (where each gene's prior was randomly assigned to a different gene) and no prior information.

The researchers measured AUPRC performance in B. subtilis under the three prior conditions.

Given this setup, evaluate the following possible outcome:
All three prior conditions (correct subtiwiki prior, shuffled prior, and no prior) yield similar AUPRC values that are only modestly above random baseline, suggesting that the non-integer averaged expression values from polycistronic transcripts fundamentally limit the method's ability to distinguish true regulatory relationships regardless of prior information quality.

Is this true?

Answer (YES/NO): NO